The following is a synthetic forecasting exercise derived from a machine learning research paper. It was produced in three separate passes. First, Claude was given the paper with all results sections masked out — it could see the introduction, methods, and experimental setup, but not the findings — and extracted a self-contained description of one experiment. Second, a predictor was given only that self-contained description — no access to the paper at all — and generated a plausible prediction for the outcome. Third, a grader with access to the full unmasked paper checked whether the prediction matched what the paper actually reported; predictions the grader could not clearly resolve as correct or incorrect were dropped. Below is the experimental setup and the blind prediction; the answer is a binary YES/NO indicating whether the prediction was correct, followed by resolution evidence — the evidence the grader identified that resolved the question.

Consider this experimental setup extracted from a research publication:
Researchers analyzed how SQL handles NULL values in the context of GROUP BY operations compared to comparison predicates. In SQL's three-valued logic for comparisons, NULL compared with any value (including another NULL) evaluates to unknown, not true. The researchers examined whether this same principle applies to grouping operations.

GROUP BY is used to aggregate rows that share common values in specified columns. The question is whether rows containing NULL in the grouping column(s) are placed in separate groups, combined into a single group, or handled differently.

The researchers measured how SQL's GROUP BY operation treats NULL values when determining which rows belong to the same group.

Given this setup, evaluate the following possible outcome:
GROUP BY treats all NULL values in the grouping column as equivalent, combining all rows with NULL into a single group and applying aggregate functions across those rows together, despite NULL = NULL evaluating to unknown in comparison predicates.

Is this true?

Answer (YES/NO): YES